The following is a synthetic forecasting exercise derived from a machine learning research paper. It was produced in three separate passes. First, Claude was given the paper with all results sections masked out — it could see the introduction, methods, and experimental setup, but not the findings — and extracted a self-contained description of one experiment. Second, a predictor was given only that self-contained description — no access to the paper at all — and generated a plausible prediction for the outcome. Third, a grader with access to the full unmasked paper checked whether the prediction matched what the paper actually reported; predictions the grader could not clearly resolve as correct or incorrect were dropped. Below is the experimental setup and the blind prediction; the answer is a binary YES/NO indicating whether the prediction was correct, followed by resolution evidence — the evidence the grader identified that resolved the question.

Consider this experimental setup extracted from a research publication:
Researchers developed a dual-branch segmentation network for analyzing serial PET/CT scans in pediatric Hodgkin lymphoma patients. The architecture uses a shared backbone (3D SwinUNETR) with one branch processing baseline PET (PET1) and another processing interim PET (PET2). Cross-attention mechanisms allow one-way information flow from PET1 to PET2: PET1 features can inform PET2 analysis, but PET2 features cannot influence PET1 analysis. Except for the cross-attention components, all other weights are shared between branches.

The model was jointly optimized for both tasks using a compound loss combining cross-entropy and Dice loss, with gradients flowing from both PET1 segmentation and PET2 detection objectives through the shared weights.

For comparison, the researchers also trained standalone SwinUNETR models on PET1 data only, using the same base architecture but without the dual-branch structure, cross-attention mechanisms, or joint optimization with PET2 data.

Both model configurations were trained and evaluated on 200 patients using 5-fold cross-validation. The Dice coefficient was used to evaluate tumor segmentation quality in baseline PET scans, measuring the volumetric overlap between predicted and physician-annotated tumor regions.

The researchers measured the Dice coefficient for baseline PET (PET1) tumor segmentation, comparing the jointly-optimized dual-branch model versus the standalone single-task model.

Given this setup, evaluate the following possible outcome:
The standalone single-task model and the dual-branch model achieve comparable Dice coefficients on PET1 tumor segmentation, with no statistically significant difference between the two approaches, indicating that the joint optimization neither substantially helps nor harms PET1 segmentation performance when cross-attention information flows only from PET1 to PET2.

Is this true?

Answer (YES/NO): YES